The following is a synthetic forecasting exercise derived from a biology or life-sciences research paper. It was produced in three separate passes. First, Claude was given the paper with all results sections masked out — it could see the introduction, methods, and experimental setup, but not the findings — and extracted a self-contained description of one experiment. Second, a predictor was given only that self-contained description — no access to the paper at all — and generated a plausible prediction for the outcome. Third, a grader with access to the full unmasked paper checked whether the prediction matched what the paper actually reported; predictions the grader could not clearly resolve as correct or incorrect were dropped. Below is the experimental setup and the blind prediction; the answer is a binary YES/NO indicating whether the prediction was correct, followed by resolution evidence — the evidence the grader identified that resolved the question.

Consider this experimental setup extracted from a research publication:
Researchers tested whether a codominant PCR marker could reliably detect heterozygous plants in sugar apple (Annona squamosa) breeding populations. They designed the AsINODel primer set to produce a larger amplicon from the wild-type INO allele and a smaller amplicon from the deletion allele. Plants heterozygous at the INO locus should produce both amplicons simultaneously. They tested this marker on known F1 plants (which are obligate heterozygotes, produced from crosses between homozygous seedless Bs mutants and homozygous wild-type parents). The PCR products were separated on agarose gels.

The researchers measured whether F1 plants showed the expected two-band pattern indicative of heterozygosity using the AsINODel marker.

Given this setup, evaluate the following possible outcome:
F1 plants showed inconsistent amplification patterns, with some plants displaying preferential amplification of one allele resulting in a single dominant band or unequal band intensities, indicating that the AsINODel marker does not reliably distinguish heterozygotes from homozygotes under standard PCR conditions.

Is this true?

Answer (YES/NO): NO